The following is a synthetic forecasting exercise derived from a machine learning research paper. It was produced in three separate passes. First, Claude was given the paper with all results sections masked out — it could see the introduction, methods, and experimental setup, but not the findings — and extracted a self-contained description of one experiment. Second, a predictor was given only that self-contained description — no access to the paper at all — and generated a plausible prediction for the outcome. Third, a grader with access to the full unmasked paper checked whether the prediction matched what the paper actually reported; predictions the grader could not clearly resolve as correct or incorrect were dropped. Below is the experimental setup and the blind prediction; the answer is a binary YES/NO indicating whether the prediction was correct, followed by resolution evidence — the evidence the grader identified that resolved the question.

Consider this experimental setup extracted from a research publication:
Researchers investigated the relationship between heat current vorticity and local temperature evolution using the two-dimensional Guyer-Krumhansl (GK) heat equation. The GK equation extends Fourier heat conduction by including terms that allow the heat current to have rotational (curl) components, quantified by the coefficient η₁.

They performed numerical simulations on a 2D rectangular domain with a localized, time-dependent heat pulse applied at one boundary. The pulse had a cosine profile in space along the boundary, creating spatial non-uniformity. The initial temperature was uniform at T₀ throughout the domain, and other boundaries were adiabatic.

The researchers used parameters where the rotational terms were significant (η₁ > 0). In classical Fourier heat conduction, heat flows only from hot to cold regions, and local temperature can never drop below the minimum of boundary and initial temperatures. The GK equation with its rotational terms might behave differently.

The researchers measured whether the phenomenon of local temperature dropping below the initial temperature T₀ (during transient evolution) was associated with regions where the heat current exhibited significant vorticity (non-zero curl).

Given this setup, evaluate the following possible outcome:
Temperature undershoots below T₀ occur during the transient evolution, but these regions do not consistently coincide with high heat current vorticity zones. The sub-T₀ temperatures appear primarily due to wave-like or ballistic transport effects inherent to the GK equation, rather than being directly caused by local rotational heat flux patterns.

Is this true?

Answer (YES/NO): NO